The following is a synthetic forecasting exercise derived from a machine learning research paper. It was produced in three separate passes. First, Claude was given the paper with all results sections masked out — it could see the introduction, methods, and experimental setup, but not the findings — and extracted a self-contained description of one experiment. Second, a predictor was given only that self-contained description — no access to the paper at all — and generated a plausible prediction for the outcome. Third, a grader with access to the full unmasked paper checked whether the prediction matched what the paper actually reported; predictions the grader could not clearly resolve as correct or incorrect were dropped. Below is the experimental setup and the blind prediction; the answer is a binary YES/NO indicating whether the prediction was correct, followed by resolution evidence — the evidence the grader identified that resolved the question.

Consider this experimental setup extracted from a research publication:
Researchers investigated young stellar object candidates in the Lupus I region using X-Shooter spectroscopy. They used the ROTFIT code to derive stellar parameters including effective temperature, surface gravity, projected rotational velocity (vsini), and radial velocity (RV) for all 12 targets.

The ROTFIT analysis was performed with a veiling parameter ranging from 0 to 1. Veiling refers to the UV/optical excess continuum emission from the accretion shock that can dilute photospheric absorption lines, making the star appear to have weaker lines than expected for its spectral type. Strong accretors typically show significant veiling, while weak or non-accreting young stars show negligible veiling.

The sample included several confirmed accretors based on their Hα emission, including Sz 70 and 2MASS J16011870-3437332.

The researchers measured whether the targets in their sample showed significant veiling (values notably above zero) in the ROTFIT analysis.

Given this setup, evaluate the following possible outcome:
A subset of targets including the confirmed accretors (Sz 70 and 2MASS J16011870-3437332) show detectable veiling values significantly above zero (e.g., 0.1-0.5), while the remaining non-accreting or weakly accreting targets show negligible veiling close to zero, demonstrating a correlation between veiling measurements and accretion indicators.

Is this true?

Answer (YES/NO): NO